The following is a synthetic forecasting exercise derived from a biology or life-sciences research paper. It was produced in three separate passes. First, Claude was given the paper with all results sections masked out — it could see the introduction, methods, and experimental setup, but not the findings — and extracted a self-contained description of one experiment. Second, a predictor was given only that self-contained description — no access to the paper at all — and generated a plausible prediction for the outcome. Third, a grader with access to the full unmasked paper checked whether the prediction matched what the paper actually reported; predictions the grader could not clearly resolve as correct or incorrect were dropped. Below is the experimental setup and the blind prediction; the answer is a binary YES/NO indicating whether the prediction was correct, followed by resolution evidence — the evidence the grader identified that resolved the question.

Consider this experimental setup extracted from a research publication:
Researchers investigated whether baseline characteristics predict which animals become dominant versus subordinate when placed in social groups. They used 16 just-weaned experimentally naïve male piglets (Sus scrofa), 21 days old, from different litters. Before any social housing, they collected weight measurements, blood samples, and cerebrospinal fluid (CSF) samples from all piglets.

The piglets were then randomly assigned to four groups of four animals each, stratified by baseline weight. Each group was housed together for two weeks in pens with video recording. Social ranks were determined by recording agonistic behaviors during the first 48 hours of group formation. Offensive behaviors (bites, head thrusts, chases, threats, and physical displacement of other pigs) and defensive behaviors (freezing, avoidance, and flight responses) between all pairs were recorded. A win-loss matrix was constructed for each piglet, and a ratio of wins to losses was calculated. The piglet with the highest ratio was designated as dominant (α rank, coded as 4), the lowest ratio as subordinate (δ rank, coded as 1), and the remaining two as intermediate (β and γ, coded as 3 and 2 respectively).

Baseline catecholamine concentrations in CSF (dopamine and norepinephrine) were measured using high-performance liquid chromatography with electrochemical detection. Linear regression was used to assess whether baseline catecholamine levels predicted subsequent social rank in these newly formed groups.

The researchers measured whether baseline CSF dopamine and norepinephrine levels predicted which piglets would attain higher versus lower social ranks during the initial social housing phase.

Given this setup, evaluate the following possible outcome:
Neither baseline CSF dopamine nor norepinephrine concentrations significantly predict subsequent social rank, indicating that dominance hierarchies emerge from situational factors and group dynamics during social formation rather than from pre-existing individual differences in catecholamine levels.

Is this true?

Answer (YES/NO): YES